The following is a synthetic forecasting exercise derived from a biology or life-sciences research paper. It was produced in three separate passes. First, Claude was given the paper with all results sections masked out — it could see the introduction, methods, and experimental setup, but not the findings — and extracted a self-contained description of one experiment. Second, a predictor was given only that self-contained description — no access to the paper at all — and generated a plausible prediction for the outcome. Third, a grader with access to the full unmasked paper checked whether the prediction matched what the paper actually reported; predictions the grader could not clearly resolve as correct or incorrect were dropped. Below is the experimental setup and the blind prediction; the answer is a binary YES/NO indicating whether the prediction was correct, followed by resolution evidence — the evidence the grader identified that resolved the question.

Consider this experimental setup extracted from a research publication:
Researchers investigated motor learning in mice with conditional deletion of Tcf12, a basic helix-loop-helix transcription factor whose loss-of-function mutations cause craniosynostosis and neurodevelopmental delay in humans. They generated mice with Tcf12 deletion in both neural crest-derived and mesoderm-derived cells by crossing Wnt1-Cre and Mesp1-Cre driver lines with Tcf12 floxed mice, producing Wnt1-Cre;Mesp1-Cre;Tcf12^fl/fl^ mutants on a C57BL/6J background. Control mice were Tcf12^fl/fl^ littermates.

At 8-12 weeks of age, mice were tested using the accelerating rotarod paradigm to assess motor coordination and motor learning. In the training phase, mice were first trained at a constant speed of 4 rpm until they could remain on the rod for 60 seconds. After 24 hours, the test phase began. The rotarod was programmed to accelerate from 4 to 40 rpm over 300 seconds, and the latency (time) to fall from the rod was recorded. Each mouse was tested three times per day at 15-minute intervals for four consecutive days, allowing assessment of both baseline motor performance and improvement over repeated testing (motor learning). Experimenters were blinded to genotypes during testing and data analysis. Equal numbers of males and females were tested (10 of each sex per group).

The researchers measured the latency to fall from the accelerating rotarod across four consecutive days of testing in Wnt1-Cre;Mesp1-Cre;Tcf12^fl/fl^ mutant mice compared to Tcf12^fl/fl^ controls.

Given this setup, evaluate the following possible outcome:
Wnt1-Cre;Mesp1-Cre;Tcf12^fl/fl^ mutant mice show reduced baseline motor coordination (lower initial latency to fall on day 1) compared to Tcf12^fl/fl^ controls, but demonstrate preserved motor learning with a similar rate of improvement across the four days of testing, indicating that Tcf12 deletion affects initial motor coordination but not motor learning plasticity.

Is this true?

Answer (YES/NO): NO